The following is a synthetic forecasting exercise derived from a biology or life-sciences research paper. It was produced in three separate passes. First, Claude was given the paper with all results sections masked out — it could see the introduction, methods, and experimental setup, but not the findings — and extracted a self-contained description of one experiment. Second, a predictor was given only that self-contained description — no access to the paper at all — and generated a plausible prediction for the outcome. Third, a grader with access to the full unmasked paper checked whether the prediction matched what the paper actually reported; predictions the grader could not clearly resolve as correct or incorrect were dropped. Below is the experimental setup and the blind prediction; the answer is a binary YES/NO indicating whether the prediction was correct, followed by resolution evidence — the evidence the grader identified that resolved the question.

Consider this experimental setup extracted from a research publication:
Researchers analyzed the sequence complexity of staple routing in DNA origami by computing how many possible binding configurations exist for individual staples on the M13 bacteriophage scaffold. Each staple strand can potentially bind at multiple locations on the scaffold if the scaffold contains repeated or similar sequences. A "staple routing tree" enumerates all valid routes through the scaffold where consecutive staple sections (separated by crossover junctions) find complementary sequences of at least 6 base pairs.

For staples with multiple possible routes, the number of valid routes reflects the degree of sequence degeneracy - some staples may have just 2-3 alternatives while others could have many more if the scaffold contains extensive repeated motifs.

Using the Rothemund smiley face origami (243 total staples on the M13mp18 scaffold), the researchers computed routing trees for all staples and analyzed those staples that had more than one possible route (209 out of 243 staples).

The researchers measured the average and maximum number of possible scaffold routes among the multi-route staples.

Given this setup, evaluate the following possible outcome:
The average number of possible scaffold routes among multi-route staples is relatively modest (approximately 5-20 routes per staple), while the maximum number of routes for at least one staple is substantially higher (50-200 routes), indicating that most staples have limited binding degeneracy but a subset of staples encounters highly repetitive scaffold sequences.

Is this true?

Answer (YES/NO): NO